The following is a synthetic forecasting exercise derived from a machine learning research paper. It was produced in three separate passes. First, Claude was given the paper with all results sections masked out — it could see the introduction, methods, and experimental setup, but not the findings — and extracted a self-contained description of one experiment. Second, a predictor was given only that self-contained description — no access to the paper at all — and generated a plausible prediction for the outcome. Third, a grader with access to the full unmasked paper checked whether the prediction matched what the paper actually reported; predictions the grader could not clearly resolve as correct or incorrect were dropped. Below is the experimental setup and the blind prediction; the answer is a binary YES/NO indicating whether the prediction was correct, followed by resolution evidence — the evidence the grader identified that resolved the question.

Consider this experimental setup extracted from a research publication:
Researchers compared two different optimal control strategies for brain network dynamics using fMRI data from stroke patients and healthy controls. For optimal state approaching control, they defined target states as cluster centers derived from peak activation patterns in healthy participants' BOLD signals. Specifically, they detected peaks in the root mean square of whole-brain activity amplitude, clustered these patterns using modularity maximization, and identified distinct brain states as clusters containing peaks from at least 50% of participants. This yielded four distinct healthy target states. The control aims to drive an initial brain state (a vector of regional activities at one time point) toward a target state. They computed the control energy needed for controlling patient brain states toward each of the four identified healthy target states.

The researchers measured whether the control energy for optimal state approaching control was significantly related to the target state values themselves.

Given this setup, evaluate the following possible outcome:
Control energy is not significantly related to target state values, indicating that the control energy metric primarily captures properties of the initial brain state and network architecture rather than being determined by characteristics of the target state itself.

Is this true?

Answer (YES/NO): NO